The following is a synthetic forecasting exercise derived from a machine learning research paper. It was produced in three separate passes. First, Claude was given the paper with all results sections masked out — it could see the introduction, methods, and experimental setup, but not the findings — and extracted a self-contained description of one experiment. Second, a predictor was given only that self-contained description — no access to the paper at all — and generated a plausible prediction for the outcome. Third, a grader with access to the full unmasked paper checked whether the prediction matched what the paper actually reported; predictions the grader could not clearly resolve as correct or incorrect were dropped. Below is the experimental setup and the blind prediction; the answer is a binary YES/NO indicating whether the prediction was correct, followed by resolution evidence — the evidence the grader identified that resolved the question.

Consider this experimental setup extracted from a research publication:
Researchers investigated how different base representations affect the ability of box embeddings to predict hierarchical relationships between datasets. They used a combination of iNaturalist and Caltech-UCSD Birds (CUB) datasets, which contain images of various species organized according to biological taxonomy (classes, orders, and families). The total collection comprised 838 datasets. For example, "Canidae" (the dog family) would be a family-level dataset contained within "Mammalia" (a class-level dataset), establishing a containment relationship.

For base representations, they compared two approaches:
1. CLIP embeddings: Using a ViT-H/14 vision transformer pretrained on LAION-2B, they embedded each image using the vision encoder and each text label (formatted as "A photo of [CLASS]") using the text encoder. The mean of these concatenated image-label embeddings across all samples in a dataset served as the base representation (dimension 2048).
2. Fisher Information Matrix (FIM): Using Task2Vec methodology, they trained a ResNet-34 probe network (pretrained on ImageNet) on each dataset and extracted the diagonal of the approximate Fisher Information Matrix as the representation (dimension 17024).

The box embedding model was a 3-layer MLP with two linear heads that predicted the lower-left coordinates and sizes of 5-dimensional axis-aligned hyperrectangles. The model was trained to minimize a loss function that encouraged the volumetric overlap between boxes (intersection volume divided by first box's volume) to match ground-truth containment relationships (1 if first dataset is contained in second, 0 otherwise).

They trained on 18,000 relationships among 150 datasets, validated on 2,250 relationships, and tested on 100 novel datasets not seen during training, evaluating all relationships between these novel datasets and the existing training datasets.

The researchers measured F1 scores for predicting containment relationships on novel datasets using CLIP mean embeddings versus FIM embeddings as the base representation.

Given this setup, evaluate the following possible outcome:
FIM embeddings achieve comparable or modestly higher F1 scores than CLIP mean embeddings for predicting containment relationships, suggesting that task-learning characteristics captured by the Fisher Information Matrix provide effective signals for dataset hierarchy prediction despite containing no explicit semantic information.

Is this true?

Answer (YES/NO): NO